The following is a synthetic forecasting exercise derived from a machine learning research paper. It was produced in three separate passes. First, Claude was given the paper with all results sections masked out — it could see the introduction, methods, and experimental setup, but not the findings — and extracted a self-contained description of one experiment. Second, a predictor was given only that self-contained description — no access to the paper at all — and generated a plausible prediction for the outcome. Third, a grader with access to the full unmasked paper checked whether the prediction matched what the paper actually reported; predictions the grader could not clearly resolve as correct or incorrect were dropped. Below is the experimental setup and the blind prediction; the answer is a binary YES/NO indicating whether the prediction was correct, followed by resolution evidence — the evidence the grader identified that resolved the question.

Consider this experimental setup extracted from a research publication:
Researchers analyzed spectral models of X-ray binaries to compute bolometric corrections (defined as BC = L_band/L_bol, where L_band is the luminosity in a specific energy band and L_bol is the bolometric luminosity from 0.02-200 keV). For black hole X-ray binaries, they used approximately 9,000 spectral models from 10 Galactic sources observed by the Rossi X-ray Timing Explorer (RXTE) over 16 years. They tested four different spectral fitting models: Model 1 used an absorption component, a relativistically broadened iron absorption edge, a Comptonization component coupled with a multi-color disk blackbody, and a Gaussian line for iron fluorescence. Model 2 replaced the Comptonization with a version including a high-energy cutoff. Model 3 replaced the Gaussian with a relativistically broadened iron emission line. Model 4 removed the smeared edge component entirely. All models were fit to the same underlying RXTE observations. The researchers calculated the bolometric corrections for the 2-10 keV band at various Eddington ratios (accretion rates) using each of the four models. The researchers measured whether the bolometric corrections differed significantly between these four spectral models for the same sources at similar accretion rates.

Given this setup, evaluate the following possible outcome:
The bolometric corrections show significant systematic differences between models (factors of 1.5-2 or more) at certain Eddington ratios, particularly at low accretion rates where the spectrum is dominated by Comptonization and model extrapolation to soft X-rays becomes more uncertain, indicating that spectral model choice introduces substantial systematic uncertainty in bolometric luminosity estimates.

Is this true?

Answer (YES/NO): NO